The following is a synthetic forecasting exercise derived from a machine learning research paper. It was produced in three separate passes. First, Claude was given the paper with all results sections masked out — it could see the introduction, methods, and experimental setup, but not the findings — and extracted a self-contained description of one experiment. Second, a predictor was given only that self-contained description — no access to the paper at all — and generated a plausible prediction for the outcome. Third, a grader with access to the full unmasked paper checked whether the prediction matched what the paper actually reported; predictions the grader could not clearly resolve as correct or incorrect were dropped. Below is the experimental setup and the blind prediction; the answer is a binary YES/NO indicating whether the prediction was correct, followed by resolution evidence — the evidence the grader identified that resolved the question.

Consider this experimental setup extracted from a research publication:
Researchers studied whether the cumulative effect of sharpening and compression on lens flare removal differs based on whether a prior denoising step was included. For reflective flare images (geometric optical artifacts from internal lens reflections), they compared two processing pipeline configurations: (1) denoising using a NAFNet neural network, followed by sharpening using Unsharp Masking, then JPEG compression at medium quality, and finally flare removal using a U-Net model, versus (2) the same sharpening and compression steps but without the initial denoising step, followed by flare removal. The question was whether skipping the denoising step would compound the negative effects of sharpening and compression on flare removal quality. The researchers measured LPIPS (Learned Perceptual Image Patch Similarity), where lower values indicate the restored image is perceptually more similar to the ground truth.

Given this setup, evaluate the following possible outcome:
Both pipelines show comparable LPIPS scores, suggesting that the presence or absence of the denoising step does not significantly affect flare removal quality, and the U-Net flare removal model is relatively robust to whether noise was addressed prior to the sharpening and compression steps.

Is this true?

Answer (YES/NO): NO